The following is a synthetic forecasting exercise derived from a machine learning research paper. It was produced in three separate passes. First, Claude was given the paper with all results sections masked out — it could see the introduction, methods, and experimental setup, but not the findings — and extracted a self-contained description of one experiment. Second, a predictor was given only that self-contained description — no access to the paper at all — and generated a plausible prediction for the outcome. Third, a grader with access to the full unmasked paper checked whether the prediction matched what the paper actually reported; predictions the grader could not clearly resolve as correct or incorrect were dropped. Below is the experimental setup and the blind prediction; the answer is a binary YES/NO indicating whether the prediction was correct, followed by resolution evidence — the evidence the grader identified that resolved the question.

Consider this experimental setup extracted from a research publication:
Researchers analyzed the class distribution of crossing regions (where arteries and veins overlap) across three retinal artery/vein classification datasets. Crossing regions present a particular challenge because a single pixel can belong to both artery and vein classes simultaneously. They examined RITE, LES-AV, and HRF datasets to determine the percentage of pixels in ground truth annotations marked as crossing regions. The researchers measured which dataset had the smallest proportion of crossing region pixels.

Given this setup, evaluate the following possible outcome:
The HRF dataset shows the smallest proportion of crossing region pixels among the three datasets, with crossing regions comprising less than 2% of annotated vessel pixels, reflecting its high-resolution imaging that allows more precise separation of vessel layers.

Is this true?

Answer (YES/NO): NO